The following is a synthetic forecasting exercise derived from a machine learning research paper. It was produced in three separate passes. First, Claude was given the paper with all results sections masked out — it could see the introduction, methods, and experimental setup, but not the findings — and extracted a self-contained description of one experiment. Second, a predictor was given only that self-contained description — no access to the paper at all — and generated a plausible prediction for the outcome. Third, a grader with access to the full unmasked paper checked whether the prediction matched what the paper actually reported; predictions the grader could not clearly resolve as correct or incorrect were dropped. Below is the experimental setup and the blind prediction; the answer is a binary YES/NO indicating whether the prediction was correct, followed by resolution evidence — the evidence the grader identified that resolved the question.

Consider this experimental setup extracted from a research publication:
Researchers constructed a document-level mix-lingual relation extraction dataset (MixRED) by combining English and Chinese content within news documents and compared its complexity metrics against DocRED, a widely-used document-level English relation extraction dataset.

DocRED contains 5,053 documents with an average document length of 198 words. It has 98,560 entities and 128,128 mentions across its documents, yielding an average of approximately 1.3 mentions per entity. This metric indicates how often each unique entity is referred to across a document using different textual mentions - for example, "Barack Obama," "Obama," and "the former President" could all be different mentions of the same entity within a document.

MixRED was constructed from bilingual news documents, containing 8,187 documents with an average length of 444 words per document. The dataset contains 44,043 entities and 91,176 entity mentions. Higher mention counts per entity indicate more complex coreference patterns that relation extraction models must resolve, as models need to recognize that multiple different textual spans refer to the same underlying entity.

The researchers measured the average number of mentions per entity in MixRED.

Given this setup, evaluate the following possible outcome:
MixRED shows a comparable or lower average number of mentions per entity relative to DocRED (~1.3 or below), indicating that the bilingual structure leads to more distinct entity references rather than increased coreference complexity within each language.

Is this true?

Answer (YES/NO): NO